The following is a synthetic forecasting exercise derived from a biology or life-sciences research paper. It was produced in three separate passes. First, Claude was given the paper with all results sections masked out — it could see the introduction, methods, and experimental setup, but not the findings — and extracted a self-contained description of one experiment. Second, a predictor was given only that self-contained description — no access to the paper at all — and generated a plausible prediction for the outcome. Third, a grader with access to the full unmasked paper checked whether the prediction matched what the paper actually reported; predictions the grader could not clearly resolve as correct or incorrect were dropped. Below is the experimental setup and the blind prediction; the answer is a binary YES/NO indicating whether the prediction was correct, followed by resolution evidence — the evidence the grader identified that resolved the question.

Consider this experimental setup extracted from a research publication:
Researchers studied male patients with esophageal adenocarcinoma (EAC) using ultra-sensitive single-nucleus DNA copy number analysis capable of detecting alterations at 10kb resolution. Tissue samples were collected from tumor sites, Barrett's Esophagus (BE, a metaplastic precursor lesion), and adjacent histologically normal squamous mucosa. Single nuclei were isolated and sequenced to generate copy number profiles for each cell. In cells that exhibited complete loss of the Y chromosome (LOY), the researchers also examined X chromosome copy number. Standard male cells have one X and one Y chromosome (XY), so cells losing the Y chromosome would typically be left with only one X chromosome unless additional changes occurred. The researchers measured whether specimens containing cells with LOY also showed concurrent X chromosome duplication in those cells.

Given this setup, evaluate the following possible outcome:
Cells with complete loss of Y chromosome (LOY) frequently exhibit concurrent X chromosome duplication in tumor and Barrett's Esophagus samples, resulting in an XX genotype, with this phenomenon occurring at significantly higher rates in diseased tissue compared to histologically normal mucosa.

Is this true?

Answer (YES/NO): NO